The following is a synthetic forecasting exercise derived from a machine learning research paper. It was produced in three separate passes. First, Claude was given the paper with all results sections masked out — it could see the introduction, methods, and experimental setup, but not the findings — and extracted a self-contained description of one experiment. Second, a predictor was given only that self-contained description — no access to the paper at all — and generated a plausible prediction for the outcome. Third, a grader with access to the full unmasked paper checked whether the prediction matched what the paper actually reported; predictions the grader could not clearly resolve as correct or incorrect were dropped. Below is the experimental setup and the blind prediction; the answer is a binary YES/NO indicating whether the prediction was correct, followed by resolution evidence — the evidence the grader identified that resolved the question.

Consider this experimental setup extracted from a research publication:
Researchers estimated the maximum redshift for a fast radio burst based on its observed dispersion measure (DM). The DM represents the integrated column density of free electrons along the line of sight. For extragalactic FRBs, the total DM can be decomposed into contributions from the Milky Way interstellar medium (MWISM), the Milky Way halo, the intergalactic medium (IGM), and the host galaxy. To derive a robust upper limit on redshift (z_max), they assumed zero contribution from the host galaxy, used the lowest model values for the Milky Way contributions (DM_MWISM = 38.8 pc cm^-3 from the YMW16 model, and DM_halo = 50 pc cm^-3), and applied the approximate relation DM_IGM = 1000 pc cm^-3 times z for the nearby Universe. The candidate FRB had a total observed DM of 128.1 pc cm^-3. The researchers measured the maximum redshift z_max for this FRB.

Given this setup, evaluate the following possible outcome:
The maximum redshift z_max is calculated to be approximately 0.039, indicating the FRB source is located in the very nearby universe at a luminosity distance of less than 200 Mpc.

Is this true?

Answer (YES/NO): YES